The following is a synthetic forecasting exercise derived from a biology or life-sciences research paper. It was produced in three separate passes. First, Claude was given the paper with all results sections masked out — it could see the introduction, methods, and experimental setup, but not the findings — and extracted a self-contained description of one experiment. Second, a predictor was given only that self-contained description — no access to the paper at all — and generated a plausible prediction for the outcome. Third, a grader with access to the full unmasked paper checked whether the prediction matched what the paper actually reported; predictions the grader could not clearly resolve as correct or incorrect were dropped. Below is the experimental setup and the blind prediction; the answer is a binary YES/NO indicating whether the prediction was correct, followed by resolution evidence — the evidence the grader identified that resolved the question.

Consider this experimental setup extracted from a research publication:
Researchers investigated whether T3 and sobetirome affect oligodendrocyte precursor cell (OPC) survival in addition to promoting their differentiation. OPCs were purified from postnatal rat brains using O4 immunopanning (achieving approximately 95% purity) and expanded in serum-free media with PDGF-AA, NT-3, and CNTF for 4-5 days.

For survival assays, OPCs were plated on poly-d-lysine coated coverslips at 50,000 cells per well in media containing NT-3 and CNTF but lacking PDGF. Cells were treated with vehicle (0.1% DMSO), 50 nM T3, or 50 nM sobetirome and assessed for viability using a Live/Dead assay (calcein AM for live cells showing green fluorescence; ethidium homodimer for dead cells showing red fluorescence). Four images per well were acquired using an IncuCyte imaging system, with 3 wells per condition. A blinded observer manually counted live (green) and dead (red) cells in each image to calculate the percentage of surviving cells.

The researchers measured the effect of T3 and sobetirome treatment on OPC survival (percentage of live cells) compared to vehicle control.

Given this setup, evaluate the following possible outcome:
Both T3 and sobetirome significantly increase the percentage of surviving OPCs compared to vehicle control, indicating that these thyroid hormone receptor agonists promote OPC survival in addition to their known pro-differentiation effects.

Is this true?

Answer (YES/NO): YES